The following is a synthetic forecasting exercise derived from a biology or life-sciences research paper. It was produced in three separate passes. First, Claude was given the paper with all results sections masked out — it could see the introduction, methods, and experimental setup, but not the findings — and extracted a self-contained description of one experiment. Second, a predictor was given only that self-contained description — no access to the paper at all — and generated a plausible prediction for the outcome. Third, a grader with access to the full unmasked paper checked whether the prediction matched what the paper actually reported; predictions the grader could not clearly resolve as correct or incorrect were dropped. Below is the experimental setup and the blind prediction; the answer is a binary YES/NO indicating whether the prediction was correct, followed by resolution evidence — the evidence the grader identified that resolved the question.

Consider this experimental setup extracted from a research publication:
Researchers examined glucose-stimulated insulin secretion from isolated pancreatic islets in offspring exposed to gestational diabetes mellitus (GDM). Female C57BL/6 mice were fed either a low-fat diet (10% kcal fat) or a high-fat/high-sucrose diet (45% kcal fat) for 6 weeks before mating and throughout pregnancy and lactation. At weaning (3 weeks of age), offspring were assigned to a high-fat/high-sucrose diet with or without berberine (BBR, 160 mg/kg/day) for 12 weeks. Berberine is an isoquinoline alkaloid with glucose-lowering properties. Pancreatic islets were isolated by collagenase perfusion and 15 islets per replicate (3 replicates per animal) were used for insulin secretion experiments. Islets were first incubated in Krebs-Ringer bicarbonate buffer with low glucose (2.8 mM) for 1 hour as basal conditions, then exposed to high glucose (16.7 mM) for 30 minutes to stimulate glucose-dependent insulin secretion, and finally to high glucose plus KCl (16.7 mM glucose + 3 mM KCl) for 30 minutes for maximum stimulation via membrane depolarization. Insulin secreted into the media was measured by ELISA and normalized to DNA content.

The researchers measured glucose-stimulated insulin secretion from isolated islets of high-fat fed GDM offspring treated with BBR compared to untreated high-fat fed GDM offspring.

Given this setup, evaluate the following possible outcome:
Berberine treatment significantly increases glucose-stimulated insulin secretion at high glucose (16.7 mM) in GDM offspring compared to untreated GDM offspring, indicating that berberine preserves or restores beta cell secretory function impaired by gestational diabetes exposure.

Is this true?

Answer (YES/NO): YES